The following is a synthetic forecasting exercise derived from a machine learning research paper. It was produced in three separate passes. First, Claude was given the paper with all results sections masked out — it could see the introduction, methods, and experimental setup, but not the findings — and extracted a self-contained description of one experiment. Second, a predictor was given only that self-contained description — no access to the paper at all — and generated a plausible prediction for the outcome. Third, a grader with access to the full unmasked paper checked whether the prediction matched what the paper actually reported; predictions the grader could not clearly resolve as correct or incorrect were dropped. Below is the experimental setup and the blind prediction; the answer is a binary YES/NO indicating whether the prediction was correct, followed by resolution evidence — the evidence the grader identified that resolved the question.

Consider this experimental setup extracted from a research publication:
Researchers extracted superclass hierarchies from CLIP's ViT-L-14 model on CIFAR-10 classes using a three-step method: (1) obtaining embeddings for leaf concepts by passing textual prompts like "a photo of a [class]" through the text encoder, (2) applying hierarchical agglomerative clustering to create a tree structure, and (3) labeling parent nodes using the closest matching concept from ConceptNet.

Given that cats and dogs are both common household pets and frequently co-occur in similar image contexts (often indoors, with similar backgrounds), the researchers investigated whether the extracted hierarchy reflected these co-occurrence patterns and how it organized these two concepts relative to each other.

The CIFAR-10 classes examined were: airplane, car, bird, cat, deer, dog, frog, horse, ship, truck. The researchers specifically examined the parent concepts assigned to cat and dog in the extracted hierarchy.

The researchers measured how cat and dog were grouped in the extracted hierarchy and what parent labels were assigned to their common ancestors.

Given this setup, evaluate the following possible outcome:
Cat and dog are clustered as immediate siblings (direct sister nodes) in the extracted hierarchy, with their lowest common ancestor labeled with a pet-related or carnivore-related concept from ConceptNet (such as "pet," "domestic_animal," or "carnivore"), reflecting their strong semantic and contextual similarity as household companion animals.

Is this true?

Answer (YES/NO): NO